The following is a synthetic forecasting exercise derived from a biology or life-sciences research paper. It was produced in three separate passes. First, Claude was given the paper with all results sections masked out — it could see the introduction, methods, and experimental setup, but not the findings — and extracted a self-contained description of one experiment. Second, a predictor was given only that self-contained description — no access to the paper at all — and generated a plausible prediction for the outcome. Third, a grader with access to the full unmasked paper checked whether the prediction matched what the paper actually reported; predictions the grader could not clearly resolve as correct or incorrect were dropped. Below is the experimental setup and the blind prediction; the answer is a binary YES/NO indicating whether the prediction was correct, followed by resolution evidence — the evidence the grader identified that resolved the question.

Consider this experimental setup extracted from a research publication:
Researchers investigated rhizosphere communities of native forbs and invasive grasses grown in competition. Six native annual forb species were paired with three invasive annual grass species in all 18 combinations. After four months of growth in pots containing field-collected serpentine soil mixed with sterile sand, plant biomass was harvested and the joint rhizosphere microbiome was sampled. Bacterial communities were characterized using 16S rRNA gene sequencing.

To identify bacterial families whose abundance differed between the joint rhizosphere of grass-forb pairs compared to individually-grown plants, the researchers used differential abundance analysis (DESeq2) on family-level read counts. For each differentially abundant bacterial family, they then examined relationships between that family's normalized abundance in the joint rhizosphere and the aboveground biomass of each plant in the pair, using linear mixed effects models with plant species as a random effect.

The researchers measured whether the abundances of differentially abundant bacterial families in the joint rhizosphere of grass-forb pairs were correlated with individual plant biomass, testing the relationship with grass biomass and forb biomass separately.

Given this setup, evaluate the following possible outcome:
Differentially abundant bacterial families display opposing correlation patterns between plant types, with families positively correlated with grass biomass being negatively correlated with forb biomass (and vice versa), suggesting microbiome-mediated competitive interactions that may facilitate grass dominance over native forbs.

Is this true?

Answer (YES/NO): YES